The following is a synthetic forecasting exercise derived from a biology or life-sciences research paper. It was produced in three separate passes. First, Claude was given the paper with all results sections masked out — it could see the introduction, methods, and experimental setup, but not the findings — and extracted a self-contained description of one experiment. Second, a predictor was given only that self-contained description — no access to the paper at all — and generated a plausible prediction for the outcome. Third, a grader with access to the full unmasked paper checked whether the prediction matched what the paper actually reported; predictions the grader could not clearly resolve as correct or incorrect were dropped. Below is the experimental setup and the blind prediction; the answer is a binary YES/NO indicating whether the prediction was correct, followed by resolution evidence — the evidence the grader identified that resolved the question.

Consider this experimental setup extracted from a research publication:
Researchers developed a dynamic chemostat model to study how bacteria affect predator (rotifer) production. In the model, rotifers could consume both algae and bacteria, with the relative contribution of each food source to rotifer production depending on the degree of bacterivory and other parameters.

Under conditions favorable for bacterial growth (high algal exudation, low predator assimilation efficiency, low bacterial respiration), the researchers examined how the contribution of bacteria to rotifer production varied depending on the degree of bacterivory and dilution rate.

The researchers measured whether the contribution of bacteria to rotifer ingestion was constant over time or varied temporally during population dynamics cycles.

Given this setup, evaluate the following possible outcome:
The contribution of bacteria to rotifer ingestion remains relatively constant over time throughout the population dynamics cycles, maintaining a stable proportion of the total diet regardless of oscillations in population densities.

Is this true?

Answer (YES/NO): NO